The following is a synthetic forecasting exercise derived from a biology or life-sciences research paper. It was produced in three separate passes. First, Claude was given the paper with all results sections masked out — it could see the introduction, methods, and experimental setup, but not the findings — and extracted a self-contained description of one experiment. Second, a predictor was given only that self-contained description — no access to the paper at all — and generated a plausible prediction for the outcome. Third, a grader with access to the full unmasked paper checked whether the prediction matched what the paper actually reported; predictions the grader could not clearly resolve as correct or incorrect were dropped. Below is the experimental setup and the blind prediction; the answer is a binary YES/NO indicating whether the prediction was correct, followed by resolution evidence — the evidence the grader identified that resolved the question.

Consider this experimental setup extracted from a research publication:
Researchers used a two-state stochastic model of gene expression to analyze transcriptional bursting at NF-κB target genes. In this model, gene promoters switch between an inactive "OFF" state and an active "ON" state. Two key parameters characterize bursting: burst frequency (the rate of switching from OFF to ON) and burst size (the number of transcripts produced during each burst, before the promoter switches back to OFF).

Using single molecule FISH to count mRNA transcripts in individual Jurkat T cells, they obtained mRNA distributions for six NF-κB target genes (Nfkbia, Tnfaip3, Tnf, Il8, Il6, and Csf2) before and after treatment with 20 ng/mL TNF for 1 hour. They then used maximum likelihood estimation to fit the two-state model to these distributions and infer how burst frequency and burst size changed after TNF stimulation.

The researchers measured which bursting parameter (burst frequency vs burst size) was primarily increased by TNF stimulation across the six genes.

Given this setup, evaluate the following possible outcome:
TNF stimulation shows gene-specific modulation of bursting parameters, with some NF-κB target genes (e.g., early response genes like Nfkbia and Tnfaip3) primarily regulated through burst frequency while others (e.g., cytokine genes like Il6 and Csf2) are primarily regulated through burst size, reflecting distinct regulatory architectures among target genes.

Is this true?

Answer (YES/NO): NO